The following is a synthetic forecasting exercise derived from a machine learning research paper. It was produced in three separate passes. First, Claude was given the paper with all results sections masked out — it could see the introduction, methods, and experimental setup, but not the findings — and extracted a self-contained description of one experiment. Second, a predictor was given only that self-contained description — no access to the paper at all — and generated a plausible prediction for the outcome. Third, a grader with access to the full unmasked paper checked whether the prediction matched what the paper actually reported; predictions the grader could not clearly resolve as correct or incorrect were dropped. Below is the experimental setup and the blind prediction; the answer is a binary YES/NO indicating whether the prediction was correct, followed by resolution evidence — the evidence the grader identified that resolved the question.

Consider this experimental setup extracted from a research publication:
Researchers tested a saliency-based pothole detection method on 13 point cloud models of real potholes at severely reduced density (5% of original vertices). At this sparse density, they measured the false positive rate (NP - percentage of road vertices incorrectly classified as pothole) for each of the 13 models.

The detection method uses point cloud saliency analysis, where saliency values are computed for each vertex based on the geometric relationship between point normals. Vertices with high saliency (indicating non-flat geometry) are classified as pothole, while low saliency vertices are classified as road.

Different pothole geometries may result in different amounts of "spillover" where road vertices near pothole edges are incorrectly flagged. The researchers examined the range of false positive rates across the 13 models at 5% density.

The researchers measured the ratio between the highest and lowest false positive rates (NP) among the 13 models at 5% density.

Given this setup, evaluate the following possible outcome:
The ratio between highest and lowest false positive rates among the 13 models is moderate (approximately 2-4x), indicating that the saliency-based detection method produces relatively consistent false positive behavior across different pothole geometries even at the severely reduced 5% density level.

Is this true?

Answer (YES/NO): NO